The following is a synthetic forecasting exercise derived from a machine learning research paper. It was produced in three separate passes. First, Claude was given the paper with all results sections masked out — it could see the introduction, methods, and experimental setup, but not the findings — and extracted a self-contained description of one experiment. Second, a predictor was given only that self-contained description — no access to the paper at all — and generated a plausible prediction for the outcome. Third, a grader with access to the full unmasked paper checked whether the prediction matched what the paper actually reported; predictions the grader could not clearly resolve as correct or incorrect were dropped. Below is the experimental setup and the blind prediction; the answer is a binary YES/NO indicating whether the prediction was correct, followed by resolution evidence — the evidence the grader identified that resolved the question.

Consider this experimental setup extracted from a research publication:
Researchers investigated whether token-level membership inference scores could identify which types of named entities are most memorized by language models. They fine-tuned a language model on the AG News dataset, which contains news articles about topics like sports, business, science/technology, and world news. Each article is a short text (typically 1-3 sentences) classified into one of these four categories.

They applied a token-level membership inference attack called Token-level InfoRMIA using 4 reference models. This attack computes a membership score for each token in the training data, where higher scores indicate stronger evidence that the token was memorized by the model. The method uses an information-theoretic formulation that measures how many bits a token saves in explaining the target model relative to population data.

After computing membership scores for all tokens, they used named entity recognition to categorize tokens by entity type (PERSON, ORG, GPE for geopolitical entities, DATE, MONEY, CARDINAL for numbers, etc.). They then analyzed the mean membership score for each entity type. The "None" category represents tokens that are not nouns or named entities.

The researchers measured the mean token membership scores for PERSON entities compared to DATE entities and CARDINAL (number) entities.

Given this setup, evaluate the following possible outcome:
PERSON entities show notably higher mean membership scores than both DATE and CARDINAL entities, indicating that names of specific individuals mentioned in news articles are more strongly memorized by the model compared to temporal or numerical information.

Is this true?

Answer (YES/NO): YES